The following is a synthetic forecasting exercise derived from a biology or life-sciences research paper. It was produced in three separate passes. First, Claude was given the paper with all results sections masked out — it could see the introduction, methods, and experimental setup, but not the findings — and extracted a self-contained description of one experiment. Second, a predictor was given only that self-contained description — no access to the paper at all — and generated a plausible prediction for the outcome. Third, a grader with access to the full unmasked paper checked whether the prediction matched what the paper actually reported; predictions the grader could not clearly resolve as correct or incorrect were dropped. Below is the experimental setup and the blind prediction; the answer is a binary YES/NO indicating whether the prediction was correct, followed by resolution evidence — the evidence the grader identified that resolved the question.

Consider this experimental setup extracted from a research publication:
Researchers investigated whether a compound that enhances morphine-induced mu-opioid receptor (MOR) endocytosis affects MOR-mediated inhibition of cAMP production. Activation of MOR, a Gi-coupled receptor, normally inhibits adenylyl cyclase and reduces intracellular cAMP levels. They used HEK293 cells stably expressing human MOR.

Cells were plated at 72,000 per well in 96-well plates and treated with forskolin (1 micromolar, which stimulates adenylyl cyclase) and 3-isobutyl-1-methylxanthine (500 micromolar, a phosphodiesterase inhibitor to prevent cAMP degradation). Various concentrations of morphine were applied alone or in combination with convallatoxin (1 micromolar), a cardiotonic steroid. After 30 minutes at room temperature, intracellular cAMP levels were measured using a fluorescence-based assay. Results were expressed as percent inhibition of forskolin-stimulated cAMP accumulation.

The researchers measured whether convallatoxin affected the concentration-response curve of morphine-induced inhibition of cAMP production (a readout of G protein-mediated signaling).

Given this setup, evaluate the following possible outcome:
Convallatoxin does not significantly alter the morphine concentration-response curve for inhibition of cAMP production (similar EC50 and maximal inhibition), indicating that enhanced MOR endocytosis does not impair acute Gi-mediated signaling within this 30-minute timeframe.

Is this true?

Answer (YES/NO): YES